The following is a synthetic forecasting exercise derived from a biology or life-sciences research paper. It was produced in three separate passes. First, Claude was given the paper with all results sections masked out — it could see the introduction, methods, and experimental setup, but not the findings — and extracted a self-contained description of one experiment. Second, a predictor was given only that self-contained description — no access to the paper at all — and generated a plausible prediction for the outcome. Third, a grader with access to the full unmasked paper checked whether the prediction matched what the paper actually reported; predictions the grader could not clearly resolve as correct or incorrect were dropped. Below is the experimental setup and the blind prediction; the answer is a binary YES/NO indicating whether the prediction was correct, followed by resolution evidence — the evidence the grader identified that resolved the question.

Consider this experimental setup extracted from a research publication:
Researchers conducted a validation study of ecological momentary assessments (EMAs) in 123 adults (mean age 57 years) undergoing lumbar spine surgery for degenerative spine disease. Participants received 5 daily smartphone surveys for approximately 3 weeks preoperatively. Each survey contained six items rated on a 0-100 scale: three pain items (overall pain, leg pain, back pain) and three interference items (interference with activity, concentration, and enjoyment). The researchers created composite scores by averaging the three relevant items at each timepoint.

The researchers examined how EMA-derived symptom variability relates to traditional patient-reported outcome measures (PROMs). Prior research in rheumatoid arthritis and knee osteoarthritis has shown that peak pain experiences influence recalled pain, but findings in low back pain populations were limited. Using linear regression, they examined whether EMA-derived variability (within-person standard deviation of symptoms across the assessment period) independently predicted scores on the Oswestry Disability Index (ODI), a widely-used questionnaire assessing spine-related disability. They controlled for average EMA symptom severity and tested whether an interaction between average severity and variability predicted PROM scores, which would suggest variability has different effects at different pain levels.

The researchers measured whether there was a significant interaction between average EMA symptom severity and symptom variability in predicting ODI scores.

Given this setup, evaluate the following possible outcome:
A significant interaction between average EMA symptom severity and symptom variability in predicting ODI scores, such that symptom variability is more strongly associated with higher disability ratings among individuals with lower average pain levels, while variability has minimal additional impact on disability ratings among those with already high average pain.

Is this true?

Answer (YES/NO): NO